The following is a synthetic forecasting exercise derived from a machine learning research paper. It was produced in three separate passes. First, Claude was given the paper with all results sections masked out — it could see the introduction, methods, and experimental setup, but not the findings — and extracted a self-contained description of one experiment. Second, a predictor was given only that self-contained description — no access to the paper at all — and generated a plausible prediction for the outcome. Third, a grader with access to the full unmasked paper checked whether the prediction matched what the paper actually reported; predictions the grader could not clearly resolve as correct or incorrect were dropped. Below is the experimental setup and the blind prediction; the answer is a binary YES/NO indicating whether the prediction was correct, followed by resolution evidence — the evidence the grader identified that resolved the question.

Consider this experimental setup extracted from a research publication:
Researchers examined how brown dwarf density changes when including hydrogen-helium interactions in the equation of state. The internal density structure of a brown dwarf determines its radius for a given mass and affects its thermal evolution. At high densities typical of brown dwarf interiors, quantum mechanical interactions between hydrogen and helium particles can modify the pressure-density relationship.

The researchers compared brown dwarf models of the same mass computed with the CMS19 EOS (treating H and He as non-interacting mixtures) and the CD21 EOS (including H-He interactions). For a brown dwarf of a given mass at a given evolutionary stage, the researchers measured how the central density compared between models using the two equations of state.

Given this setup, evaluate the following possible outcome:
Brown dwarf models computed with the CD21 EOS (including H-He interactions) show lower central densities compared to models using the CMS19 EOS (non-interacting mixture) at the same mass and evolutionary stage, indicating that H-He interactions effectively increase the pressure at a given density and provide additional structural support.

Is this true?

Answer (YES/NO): NO